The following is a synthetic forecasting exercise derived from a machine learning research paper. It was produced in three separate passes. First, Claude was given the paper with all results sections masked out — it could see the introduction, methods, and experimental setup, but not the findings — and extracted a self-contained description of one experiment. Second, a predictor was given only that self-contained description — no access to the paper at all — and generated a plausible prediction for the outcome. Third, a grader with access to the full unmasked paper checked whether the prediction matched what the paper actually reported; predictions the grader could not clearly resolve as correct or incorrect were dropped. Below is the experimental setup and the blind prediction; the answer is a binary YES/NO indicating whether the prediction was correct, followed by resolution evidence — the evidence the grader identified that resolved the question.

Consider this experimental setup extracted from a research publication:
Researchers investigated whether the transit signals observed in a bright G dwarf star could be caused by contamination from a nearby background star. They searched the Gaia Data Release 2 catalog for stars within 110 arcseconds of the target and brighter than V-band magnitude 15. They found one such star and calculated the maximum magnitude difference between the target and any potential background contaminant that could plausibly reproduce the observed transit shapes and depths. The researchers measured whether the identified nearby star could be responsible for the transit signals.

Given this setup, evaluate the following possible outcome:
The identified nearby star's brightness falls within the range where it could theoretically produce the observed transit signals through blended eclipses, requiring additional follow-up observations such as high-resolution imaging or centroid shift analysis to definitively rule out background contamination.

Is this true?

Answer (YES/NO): NO